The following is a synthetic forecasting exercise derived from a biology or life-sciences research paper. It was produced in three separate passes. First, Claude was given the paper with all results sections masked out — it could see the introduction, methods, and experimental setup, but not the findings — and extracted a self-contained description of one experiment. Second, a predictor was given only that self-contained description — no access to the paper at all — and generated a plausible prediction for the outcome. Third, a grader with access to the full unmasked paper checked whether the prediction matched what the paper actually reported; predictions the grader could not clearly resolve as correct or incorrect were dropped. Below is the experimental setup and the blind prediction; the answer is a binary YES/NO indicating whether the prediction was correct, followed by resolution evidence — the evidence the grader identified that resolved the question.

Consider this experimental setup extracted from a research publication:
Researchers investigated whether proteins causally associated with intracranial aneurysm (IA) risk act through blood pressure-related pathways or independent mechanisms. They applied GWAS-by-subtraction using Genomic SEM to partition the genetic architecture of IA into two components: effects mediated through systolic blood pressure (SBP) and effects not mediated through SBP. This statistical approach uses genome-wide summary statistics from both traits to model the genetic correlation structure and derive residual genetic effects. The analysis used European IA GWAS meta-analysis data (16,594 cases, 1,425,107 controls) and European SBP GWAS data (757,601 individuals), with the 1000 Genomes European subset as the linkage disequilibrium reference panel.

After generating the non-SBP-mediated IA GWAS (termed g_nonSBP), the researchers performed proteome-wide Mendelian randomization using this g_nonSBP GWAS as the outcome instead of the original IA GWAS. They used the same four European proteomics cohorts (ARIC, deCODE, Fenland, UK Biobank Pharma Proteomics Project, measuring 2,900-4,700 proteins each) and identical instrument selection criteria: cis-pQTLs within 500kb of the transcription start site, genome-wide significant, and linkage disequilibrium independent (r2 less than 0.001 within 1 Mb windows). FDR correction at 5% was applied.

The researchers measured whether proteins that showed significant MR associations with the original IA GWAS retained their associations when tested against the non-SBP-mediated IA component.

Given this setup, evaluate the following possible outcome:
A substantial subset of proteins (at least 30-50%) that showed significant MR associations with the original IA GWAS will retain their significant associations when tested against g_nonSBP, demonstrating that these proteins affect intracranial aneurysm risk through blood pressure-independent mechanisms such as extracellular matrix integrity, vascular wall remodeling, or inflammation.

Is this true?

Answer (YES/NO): YES